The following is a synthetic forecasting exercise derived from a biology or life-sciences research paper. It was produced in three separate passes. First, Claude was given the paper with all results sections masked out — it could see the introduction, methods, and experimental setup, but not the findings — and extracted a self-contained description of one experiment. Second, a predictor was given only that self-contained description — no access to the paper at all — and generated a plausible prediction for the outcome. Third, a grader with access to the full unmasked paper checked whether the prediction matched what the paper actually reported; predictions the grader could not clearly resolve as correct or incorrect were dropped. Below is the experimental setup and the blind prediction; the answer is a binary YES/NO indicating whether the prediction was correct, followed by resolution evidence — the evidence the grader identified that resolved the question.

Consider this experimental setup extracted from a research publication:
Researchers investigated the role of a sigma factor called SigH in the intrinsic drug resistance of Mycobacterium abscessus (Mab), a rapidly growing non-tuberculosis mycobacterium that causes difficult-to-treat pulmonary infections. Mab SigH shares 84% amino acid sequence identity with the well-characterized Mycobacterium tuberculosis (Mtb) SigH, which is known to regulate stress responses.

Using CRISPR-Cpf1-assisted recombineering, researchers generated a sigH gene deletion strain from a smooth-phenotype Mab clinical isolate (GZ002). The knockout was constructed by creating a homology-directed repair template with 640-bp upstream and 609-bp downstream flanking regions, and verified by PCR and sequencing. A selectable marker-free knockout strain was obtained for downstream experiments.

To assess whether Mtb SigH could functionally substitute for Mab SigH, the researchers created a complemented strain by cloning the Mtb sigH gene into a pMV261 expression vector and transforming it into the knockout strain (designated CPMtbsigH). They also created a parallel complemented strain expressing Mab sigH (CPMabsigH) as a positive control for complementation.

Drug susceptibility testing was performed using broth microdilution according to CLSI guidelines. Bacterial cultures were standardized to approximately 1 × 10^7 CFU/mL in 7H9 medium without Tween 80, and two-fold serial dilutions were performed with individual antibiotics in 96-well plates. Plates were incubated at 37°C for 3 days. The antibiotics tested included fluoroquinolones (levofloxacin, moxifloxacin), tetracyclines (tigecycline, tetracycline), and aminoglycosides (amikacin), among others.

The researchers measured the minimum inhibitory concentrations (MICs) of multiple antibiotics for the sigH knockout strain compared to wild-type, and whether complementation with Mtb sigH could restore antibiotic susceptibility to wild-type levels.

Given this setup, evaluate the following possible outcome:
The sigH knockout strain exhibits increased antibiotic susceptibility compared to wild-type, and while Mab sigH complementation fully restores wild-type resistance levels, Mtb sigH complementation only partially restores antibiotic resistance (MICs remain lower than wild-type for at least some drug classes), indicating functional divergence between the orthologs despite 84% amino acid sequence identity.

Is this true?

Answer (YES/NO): NO